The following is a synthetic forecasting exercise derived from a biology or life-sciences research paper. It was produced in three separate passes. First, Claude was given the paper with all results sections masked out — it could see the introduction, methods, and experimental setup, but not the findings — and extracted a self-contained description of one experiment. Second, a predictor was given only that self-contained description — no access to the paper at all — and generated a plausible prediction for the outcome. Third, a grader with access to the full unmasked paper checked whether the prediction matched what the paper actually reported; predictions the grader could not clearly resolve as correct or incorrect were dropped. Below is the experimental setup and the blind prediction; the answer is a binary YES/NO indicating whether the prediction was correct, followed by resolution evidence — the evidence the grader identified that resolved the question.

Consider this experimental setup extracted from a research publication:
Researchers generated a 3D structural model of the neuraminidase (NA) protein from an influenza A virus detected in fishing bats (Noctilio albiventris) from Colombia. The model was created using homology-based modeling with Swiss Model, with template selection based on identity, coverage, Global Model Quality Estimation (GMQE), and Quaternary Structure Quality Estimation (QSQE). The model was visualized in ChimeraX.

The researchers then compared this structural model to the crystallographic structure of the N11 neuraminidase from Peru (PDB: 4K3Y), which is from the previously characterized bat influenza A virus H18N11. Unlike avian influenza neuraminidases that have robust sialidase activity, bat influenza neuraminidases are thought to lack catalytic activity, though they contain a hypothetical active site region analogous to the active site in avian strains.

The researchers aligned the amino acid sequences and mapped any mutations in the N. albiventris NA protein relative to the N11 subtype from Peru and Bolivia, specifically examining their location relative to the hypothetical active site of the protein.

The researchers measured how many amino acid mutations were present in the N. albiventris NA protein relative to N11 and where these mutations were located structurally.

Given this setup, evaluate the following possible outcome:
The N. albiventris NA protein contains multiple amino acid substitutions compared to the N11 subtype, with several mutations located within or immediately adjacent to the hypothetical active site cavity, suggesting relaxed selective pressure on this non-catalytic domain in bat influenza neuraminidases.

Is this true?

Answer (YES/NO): NO